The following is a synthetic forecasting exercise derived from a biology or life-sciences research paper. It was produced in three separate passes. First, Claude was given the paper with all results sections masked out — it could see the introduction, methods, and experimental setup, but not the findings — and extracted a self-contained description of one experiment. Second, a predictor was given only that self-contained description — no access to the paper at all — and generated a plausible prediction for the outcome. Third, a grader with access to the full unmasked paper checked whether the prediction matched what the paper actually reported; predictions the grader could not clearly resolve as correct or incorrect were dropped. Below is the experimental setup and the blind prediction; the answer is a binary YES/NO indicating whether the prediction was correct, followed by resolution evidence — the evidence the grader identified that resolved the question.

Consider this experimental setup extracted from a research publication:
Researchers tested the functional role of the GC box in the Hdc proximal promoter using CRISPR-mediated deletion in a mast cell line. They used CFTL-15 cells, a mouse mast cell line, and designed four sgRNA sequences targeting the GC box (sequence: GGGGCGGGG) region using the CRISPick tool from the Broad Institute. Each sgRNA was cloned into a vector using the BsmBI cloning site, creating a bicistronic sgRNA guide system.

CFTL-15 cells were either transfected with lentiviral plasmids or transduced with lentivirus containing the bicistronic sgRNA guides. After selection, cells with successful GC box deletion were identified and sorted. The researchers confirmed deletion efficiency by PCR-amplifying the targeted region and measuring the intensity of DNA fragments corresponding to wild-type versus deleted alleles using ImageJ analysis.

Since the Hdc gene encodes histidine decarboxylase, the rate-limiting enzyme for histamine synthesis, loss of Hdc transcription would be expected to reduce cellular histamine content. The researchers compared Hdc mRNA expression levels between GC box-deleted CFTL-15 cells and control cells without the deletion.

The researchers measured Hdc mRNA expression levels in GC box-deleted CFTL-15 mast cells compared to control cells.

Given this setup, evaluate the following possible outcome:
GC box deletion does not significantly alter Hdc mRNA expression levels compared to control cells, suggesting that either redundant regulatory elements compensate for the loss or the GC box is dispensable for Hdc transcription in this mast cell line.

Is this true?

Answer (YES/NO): NO